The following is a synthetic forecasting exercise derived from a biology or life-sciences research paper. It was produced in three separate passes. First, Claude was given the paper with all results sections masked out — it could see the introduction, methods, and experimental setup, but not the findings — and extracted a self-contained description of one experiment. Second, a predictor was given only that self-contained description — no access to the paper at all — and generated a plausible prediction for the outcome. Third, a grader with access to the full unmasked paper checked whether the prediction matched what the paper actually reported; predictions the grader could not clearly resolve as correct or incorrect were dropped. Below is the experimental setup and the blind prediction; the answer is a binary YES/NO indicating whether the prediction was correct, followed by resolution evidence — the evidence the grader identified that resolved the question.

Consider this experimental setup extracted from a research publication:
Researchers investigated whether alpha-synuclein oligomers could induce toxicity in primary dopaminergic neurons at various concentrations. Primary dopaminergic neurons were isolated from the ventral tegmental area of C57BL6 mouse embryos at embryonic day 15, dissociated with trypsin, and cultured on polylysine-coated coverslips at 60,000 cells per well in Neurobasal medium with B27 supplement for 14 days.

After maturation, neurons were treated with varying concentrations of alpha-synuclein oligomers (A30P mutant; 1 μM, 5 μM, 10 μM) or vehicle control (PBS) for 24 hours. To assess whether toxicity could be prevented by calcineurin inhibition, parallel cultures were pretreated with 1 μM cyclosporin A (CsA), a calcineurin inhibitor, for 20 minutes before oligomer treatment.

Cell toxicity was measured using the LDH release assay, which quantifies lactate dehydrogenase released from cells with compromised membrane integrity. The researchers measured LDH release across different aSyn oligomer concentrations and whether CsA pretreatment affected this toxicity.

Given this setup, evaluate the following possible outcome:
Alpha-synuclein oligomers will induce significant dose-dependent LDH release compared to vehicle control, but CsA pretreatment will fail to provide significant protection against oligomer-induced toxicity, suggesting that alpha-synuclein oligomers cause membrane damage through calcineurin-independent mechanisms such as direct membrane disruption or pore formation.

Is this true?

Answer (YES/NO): NO